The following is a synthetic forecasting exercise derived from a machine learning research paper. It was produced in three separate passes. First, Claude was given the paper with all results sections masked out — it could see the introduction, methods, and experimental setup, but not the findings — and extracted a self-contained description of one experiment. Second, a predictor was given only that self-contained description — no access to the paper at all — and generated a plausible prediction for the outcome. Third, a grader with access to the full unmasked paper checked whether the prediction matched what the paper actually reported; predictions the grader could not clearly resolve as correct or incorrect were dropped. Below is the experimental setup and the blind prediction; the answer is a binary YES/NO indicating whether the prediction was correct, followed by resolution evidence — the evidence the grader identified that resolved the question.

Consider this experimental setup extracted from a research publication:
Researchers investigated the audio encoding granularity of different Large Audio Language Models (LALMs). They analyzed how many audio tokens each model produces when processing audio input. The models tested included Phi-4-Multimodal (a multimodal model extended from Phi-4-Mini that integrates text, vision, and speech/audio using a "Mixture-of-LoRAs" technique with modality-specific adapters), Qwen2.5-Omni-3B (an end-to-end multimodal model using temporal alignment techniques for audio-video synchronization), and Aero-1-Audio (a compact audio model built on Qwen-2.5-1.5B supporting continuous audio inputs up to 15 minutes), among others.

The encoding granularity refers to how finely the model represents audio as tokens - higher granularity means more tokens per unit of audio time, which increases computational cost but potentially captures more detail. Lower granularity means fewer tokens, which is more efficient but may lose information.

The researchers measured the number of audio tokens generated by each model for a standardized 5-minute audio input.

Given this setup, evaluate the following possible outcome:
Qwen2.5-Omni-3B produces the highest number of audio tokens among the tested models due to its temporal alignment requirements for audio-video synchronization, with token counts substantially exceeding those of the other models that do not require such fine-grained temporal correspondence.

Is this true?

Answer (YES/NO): NO